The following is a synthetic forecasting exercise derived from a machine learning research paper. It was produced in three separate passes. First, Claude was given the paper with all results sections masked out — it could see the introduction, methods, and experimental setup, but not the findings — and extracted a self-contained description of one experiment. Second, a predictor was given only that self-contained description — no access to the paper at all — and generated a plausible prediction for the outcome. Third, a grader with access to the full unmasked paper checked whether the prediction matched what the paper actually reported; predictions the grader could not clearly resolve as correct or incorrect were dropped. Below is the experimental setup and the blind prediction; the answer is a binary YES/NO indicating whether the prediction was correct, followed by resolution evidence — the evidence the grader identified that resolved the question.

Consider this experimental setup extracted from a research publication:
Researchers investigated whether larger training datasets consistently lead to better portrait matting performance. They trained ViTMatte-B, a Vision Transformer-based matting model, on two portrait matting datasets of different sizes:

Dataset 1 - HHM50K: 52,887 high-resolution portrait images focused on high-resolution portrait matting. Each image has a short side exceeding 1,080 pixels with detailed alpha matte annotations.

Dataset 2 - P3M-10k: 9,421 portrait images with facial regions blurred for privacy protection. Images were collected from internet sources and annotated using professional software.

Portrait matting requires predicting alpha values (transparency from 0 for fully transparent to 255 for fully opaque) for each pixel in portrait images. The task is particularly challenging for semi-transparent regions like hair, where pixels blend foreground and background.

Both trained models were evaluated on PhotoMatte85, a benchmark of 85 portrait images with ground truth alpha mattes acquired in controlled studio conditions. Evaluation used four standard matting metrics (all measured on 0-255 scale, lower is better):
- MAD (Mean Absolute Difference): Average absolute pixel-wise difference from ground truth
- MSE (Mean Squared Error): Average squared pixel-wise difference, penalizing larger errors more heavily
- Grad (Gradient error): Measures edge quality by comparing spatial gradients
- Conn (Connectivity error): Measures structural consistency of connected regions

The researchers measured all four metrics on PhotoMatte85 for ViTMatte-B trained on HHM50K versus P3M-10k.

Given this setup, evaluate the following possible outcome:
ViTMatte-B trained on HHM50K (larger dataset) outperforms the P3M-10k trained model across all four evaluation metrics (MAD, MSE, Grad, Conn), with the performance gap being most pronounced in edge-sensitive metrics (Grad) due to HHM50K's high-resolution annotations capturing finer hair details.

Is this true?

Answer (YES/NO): NO